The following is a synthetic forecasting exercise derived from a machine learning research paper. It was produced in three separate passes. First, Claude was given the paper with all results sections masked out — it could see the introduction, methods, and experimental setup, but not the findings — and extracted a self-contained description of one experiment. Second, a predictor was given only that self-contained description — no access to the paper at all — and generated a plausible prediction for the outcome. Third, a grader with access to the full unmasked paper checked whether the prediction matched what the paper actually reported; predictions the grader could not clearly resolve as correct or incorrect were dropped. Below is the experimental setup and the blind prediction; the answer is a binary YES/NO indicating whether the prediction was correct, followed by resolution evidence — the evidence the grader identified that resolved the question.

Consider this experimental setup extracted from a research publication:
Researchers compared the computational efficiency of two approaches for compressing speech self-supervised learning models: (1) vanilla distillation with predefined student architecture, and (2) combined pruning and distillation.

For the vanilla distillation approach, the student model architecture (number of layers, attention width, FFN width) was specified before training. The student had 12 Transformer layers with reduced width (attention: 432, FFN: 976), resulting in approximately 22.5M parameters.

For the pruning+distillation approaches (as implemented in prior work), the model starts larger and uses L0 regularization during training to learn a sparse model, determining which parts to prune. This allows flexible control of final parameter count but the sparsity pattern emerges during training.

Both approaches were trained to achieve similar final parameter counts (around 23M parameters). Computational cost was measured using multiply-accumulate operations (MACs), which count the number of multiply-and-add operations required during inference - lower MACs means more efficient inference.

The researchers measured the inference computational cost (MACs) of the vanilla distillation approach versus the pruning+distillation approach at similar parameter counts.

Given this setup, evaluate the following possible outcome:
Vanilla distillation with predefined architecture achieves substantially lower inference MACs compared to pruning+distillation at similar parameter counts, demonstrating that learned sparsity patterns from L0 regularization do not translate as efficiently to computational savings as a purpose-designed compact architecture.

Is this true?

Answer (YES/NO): YES